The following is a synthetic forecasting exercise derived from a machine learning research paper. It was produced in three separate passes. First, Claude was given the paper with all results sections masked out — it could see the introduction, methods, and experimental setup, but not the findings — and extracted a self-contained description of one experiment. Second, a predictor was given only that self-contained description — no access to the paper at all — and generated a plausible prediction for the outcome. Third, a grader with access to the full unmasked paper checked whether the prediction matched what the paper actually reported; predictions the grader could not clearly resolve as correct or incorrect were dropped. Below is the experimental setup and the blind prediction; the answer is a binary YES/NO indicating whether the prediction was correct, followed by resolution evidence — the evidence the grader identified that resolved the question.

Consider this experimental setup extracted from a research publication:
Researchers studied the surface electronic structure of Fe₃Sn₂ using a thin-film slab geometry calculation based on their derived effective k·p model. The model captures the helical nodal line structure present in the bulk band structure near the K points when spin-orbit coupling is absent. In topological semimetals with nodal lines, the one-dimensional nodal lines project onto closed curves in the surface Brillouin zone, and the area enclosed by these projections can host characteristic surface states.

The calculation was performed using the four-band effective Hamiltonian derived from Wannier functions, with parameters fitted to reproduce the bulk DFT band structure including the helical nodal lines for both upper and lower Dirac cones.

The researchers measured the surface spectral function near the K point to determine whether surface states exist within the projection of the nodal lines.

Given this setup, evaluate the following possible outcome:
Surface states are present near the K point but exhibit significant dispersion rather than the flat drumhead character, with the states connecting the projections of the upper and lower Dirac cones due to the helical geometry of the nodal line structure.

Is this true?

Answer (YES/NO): NO